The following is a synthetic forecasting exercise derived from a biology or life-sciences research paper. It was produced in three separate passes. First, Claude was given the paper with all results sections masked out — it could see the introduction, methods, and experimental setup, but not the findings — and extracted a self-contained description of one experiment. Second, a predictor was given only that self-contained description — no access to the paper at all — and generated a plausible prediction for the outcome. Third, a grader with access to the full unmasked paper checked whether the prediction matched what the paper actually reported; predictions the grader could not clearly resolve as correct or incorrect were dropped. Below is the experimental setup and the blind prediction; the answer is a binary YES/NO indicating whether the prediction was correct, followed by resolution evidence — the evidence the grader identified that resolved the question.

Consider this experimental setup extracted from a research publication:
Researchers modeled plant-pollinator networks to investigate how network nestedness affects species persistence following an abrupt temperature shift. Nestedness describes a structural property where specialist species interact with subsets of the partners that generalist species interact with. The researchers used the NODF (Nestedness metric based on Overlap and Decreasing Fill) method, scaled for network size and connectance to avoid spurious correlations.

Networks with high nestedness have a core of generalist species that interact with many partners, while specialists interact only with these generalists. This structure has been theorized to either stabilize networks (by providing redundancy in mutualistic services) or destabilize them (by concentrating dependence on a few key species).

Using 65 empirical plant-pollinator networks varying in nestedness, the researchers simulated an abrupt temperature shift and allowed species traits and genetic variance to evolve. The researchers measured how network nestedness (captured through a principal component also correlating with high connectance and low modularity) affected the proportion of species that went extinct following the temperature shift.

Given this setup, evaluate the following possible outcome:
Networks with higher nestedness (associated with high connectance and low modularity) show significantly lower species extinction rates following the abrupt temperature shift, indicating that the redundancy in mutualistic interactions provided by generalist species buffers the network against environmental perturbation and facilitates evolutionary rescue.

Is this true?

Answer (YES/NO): YES